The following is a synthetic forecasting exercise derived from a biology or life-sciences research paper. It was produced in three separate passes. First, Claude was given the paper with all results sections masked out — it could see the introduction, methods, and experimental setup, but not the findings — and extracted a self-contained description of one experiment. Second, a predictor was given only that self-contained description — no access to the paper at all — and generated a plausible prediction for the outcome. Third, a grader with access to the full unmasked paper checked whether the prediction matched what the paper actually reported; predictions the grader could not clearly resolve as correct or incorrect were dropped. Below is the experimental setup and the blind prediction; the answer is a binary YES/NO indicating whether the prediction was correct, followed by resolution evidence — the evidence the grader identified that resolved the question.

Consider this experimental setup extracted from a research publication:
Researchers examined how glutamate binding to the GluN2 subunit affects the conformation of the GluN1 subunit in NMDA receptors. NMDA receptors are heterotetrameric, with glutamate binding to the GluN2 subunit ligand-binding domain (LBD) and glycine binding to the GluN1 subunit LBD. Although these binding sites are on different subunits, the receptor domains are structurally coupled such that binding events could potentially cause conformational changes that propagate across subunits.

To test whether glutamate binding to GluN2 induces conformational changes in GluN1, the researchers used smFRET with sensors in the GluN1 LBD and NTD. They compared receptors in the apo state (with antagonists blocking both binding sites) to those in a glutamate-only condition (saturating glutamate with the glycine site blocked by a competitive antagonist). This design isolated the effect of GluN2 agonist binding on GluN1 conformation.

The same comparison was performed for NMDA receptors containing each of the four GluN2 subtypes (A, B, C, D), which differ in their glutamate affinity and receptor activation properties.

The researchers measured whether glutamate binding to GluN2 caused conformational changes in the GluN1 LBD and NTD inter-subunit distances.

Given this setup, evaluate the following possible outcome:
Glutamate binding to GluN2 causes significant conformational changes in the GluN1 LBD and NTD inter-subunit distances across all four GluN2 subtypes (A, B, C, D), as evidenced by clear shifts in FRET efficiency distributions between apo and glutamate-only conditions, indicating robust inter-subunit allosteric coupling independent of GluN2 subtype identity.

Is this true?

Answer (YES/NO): NO